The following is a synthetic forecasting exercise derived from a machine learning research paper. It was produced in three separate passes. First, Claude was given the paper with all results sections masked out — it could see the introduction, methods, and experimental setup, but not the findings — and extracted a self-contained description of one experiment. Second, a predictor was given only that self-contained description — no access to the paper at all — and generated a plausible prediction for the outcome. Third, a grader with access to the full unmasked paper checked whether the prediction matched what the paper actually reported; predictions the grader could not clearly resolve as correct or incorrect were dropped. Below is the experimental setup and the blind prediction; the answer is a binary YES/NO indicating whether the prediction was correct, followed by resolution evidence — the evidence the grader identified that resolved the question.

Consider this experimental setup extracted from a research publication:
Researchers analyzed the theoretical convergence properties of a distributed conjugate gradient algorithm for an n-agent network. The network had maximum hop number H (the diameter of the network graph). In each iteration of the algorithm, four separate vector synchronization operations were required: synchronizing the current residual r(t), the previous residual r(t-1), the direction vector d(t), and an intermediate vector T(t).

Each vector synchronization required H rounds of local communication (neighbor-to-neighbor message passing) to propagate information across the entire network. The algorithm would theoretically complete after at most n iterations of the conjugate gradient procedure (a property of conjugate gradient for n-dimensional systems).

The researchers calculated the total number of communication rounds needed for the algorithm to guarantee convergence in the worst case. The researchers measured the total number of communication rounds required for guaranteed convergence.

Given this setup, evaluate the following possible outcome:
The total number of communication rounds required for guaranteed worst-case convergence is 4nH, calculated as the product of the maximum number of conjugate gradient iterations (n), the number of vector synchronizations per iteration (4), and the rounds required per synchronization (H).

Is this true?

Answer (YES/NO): YES